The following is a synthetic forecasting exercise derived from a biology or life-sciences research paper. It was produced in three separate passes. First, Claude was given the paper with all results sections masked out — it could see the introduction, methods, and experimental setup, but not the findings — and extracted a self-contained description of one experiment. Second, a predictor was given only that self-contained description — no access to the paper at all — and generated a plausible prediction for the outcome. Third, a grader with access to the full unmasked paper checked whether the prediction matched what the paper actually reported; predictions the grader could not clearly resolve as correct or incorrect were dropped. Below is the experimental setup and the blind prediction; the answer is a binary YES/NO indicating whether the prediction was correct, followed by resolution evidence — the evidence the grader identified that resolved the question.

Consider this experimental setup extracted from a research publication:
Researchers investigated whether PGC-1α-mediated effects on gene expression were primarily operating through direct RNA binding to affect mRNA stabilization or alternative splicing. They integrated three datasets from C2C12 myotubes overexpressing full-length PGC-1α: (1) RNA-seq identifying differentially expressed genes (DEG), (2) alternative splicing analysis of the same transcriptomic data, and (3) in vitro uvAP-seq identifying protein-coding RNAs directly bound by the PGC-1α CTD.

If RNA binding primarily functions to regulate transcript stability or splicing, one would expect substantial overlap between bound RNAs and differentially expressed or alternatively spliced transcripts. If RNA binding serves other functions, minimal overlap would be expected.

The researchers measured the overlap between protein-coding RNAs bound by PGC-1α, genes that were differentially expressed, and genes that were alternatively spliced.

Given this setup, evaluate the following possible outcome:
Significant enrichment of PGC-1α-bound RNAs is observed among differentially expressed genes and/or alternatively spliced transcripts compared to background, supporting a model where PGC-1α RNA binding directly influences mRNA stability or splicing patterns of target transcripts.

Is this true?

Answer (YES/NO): NO